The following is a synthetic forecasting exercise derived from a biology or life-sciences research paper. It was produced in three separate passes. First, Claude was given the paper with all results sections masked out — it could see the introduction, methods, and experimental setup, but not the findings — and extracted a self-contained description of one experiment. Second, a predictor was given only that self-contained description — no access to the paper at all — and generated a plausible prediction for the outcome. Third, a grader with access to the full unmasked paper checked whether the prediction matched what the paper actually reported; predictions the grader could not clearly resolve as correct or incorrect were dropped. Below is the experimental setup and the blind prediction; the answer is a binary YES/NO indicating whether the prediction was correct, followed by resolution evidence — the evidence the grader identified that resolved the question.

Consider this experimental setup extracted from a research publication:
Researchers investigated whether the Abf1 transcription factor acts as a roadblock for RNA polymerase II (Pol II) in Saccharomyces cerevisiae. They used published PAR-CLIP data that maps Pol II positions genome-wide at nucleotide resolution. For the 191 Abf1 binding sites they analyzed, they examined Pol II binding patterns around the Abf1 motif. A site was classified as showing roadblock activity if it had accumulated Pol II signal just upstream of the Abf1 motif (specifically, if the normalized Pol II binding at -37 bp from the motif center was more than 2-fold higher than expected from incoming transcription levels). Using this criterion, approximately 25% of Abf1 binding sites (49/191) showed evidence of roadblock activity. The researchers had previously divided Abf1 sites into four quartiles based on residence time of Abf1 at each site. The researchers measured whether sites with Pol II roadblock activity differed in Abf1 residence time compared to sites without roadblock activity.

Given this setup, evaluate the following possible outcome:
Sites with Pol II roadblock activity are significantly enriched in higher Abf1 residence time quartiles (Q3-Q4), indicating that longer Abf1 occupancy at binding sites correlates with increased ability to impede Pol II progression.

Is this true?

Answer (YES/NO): YES